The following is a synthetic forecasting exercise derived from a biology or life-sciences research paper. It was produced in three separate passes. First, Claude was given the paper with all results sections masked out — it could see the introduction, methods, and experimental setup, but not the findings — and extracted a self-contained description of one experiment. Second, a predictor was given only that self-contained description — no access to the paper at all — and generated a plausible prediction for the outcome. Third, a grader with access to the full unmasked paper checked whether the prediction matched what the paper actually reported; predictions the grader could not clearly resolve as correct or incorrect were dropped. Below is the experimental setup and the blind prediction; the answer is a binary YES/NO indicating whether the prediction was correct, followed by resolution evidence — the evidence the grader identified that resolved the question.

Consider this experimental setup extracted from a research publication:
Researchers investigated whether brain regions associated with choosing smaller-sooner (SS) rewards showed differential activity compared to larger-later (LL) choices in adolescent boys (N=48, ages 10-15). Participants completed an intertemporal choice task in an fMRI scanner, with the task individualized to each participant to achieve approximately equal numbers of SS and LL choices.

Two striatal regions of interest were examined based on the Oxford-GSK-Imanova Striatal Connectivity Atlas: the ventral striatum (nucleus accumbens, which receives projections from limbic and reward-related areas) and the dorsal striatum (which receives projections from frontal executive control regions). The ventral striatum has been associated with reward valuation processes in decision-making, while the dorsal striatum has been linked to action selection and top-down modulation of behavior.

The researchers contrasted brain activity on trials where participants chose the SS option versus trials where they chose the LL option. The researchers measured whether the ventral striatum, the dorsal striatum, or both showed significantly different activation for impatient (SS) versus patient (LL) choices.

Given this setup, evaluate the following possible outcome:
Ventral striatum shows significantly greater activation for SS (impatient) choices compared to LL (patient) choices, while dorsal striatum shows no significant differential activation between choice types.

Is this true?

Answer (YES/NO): NO